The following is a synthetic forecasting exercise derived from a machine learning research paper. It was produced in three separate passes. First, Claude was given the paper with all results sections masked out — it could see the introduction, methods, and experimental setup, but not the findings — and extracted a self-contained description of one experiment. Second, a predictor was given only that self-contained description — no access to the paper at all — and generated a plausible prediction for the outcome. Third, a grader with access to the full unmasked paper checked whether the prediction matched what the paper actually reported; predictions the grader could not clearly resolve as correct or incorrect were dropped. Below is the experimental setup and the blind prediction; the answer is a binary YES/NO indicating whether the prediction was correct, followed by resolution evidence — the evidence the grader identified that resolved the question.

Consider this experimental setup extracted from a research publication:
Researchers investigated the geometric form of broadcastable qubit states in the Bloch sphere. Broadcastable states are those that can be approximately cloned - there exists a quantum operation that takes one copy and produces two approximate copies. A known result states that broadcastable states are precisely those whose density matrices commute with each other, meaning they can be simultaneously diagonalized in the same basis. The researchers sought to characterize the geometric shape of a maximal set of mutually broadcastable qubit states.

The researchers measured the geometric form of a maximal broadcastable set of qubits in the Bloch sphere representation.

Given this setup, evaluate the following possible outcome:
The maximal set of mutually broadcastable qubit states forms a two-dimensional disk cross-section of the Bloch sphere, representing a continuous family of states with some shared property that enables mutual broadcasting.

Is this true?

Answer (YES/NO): NO